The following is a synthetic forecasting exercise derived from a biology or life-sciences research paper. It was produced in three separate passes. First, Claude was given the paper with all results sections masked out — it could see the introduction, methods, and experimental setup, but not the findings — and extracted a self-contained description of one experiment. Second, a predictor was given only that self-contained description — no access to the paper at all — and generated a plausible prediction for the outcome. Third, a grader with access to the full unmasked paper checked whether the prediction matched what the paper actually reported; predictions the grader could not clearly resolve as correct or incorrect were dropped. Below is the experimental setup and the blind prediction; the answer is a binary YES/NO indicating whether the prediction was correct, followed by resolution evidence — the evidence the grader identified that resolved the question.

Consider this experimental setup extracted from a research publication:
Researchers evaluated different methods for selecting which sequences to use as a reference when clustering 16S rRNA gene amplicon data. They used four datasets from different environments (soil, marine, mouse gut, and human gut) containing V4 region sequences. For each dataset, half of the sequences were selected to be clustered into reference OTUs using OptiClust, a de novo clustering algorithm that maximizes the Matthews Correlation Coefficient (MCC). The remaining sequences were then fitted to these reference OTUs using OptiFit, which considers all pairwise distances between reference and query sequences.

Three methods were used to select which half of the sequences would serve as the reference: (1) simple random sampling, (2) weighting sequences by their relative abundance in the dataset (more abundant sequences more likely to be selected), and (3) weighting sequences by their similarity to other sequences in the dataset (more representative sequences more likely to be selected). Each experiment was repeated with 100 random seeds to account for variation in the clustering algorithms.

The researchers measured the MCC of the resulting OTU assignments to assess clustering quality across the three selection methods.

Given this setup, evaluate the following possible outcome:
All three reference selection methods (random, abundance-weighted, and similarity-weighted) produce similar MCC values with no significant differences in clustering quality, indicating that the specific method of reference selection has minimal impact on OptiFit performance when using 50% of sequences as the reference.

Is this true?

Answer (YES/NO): YES